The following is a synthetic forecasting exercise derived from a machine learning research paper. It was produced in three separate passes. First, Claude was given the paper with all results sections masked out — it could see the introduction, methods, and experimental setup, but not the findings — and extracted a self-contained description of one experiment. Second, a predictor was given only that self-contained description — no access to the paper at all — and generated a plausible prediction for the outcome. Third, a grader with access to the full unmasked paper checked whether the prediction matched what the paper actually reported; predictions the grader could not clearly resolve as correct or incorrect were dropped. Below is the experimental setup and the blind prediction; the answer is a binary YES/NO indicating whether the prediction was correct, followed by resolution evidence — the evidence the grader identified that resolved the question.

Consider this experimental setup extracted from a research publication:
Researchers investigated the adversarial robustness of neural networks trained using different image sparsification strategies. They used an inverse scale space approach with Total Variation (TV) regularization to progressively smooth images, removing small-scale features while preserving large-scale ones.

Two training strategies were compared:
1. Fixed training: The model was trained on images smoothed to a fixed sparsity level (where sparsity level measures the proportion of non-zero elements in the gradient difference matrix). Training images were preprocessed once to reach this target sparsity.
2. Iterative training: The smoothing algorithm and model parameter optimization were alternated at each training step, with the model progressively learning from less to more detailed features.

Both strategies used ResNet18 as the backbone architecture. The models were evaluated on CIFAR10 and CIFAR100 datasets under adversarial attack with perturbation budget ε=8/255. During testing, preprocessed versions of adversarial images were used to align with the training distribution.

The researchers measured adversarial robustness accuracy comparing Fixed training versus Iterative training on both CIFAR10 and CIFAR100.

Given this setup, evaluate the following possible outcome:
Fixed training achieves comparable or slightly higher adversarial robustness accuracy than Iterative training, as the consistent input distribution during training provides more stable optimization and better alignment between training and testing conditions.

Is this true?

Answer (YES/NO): YES